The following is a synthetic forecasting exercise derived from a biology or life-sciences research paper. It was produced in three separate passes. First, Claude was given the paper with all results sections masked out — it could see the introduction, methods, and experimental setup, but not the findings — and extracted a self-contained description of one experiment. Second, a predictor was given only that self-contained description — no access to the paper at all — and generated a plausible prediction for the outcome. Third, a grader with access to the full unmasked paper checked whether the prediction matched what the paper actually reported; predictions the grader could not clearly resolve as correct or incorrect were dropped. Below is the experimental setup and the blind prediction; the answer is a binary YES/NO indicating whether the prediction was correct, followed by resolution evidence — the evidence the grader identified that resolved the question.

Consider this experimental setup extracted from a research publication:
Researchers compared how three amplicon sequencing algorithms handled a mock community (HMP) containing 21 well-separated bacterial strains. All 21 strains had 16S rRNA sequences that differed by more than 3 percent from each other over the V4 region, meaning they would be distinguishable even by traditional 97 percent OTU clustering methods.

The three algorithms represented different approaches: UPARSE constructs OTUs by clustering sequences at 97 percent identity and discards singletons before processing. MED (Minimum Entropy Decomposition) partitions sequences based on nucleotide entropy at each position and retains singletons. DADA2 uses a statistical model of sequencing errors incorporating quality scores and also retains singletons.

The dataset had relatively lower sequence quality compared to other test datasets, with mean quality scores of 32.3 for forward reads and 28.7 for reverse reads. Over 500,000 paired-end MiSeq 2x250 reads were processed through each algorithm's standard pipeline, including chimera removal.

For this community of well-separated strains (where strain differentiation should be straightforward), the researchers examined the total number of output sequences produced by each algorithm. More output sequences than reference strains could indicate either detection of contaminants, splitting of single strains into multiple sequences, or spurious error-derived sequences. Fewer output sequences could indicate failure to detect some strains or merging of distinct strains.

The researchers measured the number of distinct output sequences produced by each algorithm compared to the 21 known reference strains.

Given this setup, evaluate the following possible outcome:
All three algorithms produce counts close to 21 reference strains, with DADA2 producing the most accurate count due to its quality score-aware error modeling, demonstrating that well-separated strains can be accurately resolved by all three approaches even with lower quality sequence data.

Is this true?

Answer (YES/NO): NO